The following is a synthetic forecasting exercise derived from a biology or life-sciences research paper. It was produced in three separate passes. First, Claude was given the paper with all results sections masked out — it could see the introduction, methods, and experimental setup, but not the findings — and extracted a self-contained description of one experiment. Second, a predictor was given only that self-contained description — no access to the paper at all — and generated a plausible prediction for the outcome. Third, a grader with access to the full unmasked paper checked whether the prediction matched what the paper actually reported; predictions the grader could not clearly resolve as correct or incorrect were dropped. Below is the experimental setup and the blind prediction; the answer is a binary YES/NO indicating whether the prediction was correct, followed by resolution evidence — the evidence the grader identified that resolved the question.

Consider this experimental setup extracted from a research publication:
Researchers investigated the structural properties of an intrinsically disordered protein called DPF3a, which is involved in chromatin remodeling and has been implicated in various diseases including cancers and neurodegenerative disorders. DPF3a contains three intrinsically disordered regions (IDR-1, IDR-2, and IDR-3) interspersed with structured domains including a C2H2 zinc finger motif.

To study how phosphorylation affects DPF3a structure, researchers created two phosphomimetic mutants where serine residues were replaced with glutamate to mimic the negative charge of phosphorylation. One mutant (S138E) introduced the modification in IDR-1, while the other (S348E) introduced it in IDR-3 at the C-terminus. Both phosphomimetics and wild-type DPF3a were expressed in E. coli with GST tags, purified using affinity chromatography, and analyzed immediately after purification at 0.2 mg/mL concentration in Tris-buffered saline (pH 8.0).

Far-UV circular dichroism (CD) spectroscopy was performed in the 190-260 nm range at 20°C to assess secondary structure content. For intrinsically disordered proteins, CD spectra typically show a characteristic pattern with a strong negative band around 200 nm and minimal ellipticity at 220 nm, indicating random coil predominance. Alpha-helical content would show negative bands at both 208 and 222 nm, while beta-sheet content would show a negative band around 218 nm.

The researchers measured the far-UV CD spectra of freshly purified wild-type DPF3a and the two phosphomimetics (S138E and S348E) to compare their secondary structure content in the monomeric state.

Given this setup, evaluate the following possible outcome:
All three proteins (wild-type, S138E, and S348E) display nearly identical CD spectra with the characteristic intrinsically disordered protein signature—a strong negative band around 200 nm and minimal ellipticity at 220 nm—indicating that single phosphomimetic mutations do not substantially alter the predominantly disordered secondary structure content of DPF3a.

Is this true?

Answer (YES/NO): NO